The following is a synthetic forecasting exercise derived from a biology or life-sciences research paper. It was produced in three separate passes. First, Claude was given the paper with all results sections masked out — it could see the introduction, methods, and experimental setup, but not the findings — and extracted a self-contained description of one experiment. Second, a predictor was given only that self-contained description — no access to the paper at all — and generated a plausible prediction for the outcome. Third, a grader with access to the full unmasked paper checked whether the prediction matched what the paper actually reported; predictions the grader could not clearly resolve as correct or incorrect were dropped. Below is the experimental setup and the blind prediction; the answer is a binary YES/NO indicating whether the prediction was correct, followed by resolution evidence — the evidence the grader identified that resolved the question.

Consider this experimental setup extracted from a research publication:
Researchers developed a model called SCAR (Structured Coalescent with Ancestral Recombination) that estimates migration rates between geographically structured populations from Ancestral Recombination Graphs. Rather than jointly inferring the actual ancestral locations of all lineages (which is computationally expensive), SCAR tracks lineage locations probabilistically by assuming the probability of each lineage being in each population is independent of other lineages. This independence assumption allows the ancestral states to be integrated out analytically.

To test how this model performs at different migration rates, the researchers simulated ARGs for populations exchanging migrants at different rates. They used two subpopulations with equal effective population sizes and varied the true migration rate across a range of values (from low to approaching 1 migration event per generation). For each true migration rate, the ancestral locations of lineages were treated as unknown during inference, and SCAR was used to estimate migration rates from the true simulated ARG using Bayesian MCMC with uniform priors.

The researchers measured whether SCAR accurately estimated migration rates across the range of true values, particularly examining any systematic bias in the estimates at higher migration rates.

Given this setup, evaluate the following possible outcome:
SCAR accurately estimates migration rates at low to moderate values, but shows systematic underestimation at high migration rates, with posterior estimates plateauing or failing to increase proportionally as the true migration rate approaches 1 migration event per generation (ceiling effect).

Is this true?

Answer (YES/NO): NO